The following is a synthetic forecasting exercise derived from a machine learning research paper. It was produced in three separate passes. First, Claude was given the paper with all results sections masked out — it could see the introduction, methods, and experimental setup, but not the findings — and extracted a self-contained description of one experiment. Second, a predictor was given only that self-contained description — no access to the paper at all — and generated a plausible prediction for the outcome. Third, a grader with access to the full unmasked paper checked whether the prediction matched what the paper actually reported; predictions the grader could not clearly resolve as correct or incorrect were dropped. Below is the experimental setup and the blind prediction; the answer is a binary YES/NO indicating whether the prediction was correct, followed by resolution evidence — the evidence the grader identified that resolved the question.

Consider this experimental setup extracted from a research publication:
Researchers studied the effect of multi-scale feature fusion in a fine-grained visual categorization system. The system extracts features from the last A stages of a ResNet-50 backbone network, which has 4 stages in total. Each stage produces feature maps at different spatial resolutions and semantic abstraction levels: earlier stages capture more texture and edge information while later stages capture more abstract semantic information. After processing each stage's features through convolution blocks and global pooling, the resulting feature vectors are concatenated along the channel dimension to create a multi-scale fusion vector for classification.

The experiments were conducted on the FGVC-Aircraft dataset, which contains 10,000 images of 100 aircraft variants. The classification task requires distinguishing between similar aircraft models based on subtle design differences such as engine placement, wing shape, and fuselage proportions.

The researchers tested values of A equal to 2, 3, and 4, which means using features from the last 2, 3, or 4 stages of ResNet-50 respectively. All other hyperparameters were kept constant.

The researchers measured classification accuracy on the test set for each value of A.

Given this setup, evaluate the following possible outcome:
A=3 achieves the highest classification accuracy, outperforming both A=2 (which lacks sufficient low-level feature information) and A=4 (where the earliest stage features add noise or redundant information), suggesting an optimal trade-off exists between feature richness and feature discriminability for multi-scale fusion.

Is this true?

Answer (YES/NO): YES